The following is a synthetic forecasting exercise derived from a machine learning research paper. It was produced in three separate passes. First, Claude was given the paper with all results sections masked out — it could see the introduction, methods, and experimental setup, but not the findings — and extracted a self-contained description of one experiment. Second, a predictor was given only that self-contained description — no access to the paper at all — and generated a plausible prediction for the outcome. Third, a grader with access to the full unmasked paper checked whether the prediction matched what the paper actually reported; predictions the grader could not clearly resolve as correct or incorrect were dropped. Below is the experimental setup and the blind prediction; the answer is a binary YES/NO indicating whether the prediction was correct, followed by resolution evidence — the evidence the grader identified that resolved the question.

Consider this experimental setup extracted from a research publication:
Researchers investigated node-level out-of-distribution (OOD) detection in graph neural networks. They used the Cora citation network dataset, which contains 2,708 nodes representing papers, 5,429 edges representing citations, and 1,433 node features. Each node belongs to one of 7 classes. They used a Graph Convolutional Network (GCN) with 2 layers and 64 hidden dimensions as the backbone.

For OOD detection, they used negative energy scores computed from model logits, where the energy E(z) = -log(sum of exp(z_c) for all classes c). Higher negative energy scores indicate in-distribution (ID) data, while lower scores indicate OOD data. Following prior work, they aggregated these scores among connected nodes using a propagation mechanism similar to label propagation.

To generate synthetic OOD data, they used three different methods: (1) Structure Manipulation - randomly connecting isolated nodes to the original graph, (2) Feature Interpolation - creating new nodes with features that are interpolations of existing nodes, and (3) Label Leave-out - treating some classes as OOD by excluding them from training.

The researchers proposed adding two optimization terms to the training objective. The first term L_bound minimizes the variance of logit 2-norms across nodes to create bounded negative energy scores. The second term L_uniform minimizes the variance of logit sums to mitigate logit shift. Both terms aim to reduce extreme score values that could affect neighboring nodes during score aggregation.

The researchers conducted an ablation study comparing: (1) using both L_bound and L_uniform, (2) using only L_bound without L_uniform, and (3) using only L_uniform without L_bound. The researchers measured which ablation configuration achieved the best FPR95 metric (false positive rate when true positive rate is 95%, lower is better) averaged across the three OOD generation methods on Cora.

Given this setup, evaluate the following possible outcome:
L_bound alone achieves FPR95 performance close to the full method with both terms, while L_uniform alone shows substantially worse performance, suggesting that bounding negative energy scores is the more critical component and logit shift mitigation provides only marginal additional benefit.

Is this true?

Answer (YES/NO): NO